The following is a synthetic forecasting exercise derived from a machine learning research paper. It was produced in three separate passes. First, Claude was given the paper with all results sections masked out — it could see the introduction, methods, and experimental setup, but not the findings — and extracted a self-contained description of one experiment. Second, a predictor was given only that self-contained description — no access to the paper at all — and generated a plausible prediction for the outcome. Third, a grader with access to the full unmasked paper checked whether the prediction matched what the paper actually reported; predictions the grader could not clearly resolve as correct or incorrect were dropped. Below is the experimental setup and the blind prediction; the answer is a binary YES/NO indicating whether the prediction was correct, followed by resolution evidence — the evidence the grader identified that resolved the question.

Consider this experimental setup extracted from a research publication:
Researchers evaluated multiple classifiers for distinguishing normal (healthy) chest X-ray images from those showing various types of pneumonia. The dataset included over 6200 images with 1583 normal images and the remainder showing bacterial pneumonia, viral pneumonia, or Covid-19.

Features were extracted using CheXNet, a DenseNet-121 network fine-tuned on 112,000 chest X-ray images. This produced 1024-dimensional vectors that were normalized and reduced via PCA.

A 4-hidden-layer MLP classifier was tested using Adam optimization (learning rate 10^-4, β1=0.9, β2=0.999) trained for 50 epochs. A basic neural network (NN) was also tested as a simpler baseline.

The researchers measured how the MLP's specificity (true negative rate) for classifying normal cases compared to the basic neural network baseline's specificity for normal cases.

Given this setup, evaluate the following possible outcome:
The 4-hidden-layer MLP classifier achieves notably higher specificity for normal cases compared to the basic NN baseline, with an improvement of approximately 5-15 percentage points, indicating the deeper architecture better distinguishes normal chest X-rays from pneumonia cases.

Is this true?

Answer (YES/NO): NO